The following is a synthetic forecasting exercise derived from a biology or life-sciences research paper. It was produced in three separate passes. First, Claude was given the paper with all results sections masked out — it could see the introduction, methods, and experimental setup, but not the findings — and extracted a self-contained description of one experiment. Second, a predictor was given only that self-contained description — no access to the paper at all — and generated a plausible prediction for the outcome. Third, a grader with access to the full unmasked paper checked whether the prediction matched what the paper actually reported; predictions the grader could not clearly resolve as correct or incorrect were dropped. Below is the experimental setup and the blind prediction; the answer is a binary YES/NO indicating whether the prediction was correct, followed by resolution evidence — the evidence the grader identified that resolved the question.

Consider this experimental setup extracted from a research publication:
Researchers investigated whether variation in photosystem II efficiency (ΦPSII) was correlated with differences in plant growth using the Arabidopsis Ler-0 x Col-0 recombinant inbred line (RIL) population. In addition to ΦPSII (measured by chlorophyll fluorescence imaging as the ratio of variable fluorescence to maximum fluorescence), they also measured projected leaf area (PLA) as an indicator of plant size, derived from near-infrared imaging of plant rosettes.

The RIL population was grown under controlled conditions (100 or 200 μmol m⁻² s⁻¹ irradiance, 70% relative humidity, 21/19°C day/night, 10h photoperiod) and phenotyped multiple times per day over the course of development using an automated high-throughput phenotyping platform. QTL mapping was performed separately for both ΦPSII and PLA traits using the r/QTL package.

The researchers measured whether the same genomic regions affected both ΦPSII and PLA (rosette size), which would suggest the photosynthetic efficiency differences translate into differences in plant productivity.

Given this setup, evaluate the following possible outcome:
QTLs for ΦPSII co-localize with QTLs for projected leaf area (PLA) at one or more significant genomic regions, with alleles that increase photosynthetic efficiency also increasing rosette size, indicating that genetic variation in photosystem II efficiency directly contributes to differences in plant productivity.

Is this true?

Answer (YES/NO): NO